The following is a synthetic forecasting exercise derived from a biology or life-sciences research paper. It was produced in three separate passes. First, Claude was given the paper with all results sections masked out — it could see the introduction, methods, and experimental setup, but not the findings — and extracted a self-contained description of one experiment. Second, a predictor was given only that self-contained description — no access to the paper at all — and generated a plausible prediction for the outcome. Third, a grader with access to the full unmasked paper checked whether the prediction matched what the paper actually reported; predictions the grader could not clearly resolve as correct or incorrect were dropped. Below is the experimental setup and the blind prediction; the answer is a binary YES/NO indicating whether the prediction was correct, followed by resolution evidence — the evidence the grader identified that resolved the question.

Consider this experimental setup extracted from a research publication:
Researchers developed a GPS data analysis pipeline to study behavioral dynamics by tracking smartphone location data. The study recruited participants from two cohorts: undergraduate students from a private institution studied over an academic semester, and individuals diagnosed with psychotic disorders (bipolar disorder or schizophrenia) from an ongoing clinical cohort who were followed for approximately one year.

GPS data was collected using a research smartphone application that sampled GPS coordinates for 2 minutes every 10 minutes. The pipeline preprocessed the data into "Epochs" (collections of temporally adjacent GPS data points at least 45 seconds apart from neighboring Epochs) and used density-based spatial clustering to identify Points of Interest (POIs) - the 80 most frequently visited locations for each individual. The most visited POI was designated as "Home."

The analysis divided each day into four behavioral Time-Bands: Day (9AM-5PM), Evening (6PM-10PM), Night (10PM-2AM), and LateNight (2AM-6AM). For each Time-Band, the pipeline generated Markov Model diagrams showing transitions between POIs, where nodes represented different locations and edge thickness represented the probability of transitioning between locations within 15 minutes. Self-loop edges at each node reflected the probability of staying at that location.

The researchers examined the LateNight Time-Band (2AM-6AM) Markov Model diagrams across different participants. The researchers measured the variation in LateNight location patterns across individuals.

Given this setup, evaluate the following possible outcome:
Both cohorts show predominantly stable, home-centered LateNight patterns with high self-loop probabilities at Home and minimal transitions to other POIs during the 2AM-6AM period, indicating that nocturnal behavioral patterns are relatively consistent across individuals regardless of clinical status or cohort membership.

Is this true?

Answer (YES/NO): NO